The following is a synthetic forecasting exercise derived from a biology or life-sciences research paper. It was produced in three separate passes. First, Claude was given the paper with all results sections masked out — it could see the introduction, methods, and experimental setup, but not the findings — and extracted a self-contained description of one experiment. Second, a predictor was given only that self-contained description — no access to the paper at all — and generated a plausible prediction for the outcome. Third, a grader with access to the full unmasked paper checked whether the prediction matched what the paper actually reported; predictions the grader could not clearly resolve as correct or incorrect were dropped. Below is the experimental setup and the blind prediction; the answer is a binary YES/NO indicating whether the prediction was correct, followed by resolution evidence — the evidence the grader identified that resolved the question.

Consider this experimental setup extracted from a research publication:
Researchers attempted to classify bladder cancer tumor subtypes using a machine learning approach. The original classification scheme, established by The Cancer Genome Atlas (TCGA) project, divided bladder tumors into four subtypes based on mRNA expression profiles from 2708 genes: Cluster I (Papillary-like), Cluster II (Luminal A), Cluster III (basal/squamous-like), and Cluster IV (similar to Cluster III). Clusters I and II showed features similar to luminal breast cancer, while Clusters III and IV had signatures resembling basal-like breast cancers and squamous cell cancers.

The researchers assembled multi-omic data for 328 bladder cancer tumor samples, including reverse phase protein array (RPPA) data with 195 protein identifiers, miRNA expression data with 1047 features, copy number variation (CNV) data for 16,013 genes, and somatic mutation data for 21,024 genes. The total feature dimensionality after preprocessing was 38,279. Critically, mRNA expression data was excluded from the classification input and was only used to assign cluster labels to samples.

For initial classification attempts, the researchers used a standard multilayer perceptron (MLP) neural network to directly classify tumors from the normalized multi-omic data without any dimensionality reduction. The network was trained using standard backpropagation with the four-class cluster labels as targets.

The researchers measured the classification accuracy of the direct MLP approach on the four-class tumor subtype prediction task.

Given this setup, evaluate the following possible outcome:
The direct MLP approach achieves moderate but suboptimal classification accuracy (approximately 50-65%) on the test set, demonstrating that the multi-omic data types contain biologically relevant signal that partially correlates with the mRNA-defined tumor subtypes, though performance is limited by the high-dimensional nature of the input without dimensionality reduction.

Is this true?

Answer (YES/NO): NO